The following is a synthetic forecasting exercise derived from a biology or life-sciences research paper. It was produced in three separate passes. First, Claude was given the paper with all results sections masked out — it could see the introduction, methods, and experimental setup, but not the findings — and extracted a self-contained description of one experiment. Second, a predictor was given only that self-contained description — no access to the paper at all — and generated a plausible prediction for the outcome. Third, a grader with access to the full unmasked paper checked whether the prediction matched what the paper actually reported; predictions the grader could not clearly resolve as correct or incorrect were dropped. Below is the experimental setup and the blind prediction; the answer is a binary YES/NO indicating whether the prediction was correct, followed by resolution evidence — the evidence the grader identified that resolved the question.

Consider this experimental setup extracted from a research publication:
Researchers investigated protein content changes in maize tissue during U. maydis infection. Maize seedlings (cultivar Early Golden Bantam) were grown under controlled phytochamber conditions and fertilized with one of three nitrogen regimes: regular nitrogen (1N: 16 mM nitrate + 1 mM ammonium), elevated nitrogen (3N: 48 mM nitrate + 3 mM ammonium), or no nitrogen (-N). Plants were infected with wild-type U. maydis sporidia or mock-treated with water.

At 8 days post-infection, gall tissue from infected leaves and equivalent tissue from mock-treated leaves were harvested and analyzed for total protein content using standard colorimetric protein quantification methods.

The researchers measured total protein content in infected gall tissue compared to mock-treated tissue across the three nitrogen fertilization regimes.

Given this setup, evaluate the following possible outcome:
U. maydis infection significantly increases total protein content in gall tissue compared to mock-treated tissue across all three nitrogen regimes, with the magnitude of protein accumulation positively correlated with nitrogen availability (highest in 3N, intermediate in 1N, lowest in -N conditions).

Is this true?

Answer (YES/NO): NO